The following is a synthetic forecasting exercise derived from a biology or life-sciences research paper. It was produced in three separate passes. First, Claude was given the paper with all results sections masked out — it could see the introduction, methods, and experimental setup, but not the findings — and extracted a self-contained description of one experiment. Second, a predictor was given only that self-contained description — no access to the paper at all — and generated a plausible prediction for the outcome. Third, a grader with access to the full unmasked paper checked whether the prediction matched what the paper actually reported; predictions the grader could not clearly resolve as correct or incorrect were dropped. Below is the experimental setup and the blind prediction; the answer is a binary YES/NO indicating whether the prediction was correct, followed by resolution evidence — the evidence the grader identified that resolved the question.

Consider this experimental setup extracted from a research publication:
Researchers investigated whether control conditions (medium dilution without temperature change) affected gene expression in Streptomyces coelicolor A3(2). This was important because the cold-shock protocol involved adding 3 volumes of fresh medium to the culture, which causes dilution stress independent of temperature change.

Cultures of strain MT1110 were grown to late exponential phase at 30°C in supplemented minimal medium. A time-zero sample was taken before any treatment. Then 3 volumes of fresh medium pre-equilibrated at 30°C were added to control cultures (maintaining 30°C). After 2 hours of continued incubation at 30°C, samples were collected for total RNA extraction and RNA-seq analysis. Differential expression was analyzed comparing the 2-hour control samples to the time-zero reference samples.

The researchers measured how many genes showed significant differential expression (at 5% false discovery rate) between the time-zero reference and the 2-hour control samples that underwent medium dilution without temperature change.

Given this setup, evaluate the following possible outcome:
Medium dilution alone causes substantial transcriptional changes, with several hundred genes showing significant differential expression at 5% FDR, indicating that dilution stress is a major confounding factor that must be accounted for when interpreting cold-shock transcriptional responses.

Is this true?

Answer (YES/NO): YES